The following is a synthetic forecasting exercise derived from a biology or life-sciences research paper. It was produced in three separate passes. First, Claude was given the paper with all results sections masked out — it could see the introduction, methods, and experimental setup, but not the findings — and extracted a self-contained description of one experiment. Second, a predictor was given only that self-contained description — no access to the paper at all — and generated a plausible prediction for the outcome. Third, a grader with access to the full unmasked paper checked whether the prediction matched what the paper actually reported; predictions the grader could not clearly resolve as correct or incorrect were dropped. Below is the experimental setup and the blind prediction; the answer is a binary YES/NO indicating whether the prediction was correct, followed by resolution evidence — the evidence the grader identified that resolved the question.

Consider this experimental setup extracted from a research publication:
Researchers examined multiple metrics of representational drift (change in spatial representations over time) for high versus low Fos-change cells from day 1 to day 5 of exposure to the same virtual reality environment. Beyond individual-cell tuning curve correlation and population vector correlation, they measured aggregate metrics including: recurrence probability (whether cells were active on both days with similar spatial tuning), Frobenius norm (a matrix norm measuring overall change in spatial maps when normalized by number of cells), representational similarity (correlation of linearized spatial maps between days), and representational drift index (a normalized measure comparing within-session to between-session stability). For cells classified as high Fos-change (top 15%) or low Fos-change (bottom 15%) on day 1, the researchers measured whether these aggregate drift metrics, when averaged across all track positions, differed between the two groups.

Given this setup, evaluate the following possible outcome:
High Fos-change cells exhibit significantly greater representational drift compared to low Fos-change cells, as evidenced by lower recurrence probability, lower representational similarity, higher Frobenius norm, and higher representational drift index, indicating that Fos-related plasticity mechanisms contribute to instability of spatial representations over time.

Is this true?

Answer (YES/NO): NO